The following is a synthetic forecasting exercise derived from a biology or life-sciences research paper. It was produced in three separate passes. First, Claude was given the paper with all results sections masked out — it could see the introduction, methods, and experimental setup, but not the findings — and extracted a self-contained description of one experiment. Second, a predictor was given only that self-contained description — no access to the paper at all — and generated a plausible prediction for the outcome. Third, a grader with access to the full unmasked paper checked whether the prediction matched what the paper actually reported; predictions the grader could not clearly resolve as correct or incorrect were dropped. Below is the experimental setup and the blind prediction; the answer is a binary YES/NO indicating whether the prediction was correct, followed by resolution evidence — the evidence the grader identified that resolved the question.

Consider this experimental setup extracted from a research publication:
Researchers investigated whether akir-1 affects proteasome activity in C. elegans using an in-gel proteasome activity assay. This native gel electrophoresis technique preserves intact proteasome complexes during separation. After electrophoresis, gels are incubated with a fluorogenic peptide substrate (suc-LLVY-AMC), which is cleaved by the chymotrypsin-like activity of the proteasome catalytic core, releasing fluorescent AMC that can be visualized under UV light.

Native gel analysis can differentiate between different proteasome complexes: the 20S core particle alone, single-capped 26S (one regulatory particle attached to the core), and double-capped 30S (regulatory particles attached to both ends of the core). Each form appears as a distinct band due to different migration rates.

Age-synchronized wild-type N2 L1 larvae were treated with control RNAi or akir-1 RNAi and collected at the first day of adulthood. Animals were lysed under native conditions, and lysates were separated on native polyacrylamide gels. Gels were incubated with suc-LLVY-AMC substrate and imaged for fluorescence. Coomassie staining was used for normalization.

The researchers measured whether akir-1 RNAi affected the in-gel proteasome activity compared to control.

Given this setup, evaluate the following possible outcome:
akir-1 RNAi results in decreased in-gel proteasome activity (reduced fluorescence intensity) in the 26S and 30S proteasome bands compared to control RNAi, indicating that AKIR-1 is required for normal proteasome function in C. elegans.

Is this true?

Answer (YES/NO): NO